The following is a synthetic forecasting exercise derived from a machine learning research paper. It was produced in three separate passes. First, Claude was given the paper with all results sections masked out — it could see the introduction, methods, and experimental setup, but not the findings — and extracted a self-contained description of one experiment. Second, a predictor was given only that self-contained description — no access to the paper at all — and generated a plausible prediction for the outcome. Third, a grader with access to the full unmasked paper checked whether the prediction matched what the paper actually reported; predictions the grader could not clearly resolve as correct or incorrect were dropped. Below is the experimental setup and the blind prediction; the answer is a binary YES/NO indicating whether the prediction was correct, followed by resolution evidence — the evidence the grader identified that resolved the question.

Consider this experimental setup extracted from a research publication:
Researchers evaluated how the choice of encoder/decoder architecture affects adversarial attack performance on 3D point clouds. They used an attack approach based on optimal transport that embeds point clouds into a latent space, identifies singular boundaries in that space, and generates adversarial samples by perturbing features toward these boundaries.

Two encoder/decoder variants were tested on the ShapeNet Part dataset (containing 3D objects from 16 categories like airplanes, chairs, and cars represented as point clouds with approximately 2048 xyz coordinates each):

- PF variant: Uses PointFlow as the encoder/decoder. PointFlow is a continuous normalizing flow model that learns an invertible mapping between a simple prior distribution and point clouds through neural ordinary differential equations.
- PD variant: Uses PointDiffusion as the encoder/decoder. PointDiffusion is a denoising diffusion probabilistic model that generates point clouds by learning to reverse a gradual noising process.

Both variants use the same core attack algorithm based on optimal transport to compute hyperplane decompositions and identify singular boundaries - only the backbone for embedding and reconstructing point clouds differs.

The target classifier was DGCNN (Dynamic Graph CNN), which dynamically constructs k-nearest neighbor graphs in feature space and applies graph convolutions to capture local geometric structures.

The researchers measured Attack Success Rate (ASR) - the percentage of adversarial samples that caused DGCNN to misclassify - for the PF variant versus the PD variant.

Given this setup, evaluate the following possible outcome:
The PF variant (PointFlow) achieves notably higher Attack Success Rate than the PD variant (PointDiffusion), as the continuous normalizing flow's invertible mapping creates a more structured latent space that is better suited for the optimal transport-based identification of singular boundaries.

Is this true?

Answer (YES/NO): NO